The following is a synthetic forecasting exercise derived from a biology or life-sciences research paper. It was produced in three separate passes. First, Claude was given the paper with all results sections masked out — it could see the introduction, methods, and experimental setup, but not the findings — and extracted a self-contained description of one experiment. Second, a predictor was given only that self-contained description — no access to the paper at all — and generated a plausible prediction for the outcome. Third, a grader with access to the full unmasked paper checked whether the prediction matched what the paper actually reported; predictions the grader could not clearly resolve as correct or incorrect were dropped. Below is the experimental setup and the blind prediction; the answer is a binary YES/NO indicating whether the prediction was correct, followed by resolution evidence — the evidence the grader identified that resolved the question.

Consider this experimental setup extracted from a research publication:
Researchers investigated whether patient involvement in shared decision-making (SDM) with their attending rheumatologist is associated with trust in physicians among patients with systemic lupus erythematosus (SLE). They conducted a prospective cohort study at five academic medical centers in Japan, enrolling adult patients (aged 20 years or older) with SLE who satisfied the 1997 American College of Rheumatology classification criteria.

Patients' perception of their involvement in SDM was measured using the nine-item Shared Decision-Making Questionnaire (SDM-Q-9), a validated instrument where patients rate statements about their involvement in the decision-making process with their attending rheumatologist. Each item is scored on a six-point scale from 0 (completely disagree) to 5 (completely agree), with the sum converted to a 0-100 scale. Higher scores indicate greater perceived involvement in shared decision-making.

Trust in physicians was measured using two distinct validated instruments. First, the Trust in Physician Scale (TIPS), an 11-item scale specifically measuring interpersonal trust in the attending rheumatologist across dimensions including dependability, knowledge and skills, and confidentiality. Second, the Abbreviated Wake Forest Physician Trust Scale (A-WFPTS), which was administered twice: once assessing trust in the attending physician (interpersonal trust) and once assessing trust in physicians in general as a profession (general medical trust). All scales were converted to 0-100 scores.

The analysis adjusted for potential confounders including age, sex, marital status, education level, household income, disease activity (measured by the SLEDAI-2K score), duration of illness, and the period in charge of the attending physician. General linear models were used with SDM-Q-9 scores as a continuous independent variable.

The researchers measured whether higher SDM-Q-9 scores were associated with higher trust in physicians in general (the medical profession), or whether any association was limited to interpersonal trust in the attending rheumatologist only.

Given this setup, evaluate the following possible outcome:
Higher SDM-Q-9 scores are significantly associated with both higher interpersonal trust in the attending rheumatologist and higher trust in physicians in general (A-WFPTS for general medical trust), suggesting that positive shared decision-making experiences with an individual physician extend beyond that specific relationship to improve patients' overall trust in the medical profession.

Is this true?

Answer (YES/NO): YES